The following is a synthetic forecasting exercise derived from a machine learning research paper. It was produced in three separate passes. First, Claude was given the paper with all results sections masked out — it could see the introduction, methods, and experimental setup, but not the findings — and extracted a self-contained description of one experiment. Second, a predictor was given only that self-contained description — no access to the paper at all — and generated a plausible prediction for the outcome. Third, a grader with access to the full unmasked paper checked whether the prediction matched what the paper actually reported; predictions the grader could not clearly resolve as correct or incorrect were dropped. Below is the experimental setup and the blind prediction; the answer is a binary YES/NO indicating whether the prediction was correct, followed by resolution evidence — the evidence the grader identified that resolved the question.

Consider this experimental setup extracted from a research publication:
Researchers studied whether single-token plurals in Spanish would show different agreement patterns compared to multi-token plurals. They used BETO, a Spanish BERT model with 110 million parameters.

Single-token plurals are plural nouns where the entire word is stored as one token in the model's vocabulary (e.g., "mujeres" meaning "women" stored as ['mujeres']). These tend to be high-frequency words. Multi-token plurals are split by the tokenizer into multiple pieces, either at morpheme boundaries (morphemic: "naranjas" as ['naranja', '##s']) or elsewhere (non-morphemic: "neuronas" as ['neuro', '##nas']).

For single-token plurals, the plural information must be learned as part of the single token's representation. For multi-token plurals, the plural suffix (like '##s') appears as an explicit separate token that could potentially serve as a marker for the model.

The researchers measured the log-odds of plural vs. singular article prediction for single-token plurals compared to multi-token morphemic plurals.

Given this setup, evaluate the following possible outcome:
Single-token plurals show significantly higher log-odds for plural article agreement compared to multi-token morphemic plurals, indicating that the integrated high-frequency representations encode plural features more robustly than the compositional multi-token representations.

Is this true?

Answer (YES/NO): NO